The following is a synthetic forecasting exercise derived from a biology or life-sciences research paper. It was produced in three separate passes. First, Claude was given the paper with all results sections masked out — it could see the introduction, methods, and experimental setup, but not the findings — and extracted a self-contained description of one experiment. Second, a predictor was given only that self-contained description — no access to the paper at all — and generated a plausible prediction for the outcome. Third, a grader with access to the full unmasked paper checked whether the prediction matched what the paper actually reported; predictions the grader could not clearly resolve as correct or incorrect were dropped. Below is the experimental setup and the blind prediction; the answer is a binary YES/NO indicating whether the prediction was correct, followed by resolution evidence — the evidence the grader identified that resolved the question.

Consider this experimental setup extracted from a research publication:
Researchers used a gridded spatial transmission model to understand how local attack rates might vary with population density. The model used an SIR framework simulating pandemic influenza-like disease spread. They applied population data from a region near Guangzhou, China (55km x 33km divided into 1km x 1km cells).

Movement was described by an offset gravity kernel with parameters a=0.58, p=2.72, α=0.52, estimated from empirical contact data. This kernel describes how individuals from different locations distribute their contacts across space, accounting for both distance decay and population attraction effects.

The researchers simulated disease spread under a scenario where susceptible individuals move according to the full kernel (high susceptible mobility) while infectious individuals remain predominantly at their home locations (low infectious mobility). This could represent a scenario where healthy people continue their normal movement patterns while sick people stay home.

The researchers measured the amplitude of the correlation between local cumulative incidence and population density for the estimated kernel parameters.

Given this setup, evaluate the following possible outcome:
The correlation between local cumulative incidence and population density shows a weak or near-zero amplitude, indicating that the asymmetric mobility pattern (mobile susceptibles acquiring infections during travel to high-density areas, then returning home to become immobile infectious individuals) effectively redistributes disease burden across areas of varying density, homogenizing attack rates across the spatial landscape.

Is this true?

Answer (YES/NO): NO